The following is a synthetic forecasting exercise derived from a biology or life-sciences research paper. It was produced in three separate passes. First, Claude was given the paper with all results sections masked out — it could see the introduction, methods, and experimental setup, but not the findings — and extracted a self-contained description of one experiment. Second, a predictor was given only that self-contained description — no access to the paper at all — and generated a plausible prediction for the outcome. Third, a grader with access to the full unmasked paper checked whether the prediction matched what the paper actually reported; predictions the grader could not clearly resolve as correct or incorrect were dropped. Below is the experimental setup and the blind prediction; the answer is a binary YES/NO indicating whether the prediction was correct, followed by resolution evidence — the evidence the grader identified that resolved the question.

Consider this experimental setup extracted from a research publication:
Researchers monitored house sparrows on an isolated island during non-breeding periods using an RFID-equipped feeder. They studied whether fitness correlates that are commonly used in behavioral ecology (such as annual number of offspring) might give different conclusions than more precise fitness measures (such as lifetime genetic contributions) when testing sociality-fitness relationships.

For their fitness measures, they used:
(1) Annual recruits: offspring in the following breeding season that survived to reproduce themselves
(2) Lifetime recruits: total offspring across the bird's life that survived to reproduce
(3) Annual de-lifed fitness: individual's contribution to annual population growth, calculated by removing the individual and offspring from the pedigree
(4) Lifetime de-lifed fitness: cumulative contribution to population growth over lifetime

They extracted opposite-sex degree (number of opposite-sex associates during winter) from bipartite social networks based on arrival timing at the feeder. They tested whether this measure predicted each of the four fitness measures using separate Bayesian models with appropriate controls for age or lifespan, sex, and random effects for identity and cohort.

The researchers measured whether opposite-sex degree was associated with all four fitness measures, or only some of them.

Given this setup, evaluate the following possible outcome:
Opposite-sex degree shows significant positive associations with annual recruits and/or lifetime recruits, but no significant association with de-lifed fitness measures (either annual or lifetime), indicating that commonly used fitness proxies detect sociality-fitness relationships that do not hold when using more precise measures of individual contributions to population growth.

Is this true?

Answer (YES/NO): NO